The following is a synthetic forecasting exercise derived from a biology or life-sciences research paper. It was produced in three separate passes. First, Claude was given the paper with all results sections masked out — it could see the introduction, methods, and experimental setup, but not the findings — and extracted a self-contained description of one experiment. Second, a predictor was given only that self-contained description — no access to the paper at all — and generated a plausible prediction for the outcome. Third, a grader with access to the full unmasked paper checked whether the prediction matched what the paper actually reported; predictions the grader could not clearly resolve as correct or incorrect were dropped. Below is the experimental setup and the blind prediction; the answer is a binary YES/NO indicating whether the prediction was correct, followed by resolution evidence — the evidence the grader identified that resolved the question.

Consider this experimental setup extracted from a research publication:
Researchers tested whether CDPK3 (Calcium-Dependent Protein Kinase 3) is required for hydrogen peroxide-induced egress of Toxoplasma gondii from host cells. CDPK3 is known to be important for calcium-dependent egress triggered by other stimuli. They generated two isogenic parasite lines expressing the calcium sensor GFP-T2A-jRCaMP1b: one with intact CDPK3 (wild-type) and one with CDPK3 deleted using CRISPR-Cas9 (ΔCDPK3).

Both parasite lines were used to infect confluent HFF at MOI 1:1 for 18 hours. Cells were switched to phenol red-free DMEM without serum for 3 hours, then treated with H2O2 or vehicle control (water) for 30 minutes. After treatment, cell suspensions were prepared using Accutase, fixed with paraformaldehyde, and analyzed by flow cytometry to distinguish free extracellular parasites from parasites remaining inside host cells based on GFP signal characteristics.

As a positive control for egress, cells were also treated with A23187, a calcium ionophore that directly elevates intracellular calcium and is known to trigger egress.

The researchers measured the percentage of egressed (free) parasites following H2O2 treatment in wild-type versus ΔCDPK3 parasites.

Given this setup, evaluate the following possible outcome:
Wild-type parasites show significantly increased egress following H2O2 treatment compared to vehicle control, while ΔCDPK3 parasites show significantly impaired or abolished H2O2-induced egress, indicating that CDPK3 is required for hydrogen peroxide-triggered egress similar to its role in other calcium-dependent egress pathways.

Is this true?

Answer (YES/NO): YES